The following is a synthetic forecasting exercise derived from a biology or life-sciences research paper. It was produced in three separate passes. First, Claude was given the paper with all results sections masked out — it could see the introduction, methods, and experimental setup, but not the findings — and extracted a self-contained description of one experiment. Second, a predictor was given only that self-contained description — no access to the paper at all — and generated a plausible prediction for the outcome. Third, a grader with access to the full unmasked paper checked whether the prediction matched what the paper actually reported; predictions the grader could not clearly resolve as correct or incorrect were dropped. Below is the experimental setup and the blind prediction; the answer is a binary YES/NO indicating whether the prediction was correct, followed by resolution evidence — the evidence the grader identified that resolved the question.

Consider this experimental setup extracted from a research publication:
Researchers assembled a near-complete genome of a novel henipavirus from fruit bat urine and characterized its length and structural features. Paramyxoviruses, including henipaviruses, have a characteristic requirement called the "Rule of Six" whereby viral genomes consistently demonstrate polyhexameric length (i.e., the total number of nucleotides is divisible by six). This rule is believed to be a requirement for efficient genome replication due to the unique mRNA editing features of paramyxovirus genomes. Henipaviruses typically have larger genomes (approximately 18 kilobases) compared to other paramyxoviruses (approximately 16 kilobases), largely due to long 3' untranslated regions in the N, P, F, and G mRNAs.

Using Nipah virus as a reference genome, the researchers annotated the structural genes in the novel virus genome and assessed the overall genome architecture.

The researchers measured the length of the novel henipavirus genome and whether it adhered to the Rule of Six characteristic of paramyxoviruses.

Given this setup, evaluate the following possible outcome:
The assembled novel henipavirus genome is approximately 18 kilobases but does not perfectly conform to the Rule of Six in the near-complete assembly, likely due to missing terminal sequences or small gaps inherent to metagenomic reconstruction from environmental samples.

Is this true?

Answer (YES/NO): NO